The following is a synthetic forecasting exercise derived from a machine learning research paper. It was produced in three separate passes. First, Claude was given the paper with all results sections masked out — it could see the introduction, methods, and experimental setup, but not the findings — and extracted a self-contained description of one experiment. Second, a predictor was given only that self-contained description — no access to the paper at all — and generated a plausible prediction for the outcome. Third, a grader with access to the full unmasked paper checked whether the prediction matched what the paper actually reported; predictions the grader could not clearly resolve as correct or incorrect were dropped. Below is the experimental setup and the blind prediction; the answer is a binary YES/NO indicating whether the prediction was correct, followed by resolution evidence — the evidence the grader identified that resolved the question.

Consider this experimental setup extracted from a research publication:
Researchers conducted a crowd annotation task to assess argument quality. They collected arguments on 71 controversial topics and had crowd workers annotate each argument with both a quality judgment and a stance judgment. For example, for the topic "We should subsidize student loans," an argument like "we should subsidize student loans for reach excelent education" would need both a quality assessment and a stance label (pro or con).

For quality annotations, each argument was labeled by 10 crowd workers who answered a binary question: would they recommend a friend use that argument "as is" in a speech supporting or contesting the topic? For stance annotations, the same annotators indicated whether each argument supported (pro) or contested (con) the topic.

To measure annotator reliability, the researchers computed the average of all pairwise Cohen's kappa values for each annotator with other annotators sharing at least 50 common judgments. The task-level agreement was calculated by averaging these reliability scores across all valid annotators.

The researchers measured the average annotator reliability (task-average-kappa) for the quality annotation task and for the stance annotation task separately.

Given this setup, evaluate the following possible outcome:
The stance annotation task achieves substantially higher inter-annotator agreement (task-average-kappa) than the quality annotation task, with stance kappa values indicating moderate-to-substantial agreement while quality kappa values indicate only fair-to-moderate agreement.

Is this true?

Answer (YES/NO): NO